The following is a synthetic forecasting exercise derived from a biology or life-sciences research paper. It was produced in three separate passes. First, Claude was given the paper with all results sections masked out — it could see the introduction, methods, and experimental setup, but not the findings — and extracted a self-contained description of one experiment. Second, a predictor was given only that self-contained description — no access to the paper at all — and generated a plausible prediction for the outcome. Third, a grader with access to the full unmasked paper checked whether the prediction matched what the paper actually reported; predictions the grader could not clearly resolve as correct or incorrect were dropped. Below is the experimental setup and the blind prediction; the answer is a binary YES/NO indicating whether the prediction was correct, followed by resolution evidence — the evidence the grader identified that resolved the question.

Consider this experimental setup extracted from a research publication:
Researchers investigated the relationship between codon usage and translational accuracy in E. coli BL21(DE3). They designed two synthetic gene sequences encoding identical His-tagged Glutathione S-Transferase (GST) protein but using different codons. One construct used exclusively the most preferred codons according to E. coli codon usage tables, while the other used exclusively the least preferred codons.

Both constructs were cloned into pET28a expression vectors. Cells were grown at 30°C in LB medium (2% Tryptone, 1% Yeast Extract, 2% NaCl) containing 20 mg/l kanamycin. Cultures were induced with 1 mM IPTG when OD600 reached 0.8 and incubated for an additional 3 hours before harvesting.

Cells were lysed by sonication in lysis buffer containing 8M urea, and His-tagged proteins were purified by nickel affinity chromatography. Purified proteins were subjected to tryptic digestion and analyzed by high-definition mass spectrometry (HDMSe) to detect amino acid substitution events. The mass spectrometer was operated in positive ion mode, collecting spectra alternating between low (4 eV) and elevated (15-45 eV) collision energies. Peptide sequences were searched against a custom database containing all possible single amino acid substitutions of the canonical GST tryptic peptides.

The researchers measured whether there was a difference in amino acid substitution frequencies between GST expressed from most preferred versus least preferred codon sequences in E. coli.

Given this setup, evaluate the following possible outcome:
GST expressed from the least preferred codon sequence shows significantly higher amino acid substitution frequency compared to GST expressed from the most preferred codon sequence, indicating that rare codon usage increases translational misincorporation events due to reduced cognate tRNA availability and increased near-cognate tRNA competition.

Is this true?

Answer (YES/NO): YES